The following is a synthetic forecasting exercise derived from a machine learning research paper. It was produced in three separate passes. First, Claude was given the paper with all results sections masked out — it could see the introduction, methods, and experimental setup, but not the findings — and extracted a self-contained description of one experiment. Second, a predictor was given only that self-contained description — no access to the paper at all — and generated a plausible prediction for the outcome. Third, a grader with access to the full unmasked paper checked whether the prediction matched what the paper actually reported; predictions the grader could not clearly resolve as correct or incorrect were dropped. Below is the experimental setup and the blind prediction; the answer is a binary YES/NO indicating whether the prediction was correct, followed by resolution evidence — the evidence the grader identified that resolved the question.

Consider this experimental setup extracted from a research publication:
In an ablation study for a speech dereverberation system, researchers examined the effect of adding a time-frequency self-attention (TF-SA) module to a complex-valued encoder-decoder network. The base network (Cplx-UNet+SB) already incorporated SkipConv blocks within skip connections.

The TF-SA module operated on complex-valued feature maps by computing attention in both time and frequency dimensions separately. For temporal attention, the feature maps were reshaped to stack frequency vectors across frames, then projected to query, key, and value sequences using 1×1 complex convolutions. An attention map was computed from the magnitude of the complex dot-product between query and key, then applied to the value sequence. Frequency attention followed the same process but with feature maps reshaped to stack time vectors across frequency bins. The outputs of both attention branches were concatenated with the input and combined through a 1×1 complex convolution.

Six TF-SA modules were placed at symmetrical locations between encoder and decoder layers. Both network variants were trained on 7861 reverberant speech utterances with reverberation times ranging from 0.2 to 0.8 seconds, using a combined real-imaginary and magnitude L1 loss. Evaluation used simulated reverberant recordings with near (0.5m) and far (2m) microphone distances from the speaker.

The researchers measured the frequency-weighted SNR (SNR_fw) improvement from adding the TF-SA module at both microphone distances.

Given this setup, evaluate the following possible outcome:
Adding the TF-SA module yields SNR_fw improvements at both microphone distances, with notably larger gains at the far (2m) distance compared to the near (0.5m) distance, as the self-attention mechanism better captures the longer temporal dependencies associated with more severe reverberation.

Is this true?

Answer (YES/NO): NO